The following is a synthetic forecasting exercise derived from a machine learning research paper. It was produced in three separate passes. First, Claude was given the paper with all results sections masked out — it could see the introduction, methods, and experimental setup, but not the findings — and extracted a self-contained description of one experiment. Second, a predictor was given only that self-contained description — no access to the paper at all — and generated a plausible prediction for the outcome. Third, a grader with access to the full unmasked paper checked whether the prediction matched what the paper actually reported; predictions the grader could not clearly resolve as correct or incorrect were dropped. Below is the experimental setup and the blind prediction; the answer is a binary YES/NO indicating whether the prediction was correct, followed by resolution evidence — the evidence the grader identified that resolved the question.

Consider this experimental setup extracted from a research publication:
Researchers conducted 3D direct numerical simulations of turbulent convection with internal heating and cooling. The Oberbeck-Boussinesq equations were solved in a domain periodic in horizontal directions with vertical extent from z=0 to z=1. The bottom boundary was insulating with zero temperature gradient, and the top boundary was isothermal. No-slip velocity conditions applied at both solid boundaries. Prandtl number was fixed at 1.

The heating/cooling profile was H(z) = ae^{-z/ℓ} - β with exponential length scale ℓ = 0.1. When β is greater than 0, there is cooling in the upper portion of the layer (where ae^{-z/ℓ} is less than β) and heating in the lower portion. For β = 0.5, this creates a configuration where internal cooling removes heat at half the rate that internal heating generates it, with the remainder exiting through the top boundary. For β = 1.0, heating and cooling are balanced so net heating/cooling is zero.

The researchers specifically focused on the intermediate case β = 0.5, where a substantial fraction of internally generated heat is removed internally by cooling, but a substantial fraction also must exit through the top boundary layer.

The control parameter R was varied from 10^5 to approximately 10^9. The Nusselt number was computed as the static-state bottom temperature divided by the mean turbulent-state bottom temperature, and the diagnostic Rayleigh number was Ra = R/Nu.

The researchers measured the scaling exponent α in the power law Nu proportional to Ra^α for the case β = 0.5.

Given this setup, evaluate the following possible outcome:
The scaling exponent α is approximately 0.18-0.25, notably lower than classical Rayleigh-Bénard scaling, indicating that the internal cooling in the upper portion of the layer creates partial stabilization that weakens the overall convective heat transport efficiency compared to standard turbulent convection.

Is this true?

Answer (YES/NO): NO